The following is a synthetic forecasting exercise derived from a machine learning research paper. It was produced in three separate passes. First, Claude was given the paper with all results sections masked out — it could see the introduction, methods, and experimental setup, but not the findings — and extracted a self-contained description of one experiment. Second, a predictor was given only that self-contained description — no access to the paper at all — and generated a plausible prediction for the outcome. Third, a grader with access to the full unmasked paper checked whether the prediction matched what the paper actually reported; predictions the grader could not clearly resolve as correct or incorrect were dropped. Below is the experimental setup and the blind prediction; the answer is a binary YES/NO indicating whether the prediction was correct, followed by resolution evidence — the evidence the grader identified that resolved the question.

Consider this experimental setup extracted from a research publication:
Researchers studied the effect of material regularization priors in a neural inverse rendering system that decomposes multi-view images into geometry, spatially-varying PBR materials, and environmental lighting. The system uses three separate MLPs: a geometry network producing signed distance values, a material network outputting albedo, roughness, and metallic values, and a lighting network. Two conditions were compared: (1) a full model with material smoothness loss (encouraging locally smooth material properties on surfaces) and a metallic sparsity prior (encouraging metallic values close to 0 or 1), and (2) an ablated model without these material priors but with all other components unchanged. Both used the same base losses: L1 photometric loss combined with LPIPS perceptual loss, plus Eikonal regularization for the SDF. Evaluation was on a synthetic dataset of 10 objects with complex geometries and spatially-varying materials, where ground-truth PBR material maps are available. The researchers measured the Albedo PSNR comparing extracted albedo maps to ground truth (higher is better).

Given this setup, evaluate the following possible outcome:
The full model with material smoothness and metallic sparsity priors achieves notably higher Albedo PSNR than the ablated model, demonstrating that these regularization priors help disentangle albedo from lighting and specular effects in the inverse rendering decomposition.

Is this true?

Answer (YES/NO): YES